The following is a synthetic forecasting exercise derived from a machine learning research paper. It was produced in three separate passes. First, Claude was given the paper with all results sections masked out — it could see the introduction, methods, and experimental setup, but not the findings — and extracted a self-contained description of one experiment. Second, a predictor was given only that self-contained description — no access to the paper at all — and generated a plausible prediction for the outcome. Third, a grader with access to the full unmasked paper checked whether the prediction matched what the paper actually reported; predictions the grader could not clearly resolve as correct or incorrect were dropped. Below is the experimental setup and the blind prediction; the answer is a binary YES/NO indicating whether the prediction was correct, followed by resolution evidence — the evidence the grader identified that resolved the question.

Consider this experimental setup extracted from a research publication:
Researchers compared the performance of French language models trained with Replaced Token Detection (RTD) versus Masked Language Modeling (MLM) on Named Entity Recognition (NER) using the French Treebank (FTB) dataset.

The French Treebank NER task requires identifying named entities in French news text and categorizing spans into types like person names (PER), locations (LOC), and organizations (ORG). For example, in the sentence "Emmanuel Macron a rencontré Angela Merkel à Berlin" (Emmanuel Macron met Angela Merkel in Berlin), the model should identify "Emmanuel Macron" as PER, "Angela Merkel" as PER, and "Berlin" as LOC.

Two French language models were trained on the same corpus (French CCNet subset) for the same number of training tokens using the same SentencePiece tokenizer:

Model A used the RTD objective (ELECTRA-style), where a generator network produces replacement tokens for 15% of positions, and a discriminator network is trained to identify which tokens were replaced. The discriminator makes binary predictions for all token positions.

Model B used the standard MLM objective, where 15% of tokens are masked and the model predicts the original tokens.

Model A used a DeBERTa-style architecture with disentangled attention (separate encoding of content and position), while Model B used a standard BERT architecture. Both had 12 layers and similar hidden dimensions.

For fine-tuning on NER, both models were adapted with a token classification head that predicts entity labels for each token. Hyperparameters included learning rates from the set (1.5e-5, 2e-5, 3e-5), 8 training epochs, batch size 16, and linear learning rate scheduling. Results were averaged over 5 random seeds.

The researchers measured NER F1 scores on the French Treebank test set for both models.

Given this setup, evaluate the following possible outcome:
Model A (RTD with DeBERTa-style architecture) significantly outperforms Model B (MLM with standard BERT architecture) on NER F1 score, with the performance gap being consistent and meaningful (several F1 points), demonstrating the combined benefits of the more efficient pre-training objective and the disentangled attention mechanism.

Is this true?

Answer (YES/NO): NO